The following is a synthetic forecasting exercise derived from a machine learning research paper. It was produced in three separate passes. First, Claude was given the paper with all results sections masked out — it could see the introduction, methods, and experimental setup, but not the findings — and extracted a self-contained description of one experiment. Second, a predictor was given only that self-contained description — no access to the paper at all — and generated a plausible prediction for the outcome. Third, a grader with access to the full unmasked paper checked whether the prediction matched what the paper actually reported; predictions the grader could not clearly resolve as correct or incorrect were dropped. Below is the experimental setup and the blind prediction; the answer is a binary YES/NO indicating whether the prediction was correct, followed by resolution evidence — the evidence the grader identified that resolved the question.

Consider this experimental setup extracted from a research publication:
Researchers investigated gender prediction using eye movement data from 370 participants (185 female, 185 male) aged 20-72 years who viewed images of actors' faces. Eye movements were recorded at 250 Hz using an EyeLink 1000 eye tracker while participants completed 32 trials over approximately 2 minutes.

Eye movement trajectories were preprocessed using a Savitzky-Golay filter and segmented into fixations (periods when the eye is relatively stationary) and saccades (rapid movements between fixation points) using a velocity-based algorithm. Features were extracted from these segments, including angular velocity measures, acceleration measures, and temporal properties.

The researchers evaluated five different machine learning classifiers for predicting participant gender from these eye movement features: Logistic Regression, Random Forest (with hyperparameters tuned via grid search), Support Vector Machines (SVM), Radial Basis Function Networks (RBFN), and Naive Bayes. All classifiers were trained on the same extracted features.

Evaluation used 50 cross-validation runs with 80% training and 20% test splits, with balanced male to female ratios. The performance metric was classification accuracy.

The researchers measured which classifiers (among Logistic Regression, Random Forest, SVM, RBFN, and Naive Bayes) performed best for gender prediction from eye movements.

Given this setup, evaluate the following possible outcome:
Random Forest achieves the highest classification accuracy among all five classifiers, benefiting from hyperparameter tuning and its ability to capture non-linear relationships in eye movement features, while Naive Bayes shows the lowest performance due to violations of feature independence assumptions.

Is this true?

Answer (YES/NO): NO